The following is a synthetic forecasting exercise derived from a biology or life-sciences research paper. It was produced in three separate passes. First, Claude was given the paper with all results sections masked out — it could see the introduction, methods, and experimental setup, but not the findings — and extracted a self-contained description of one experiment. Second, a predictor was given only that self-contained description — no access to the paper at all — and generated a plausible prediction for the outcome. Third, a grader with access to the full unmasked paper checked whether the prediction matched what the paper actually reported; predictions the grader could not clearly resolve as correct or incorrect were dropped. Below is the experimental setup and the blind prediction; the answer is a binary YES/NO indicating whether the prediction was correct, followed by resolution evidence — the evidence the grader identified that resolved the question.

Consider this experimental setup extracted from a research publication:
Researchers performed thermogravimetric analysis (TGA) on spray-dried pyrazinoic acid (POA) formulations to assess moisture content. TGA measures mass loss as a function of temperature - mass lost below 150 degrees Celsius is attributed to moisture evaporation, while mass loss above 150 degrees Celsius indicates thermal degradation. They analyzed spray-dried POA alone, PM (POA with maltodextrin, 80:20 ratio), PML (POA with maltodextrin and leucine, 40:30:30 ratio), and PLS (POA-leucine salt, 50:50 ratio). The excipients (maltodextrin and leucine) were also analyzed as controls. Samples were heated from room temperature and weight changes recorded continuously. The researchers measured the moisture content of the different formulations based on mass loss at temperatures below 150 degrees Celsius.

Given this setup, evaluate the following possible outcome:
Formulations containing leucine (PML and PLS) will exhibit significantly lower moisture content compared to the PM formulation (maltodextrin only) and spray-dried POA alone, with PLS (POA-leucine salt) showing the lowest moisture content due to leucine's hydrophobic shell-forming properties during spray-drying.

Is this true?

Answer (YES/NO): NO